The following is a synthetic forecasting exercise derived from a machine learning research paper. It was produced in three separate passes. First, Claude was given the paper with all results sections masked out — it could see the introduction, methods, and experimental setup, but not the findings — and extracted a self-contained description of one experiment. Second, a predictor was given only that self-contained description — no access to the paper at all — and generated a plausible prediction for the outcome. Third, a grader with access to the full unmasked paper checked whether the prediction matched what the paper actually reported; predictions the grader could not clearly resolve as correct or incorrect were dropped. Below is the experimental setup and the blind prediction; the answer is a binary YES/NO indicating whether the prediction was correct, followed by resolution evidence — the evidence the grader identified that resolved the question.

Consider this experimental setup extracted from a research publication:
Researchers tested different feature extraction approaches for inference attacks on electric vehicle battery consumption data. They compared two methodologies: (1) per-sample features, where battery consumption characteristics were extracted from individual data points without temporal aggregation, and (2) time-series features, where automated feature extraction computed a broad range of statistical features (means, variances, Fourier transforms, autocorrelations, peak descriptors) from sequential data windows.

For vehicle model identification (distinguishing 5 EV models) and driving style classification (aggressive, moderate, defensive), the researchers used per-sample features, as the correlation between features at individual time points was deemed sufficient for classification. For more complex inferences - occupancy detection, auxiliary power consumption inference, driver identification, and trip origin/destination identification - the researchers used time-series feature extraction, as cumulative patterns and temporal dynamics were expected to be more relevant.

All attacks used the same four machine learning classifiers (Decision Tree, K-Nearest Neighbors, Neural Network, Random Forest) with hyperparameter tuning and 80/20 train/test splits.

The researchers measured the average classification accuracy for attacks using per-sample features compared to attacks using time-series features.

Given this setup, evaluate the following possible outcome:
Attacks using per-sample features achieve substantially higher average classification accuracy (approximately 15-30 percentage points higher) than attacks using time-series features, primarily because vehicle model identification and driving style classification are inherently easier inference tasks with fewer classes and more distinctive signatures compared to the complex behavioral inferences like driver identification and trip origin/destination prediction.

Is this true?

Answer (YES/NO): NO